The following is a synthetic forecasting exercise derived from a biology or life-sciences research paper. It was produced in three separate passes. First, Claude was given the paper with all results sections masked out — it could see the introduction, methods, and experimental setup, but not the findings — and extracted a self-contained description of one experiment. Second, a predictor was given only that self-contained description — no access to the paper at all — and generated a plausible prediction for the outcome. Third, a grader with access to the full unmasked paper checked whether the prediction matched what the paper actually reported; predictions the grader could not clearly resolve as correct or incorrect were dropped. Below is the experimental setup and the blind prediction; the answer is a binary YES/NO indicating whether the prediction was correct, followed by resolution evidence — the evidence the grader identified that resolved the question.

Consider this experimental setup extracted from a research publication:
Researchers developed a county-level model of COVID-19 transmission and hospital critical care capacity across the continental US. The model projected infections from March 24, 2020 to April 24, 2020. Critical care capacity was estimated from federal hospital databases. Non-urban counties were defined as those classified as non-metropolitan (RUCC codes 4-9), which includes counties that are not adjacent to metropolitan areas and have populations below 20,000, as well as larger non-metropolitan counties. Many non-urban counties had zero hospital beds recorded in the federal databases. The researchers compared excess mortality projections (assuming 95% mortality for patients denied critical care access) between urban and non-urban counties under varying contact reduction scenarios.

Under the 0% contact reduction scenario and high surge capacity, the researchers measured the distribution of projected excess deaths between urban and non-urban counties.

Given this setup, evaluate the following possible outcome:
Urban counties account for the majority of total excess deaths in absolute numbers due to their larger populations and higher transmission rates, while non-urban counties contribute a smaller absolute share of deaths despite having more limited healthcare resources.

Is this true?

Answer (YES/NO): YES